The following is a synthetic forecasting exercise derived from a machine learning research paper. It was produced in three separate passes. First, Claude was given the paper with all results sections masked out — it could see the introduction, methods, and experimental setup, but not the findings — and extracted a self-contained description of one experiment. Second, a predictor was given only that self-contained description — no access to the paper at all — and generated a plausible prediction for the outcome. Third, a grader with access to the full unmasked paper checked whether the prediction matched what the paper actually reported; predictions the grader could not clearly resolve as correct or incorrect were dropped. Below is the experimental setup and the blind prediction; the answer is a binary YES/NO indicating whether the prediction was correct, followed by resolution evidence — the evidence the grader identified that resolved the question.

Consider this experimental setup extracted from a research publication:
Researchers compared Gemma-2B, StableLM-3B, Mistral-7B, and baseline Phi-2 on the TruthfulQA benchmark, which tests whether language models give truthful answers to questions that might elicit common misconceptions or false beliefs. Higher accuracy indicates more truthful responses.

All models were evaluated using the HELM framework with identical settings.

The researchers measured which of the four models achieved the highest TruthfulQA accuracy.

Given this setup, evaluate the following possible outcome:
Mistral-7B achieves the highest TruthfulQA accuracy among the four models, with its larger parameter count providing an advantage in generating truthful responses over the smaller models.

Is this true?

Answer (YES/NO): NO